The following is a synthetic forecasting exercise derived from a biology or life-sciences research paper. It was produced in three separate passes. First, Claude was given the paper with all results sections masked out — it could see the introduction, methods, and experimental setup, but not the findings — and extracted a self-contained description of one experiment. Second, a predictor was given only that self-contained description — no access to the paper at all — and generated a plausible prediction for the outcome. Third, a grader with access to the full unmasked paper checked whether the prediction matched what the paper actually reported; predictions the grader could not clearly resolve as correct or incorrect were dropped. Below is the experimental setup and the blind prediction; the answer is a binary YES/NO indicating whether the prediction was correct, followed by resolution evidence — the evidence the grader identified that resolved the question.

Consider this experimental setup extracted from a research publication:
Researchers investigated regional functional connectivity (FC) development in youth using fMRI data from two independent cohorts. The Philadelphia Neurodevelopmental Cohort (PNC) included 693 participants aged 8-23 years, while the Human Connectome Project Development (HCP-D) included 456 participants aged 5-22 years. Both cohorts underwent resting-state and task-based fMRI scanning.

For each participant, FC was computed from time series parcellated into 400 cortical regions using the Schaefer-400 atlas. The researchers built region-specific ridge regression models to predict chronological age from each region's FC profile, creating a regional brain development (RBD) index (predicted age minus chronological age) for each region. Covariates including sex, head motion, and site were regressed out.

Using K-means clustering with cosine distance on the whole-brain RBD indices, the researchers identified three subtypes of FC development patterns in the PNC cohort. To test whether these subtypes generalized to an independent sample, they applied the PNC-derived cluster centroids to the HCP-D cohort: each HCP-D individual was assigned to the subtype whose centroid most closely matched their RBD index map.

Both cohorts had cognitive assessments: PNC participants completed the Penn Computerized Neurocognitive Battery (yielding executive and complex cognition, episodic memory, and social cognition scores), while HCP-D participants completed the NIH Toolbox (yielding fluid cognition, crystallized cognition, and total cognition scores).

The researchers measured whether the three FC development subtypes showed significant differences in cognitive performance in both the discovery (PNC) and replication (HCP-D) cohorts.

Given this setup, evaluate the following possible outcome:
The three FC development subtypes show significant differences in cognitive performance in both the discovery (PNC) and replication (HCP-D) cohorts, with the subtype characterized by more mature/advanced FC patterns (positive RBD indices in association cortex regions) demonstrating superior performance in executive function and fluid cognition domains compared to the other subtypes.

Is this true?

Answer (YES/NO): NO